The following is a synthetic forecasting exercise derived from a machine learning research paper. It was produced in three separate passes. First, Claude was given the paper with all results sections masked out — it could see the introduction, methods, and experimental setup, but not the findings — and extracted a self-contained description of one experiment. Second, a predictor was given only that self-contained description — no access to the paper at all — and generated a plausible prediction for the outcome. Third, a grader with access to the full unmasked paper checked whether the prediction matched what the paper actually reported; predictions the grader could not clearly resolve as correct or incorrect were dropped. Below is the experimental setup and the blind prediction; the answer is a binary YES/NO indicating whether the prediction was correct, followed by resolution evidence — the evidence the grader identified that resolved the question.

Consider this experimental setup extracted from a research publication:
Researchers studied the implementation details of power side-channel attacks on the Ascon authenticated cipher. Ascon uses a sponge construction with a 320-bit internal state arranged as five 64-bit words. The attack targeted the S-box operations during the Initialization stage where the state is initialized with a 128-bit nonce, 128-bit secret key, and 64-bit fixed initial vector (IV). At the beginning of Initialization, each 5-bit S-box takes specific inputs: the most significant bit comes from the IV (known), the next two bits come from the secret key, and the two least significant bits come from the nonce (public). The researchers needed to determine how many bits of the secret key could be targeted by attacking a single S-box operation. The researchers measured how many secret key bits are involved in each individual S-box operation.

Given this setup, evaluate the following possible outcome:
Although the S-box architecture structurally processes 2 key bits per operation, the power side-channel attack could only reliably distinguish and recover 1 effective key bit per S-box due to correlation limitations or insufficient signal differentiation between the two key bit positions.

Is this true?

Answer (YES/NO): NO